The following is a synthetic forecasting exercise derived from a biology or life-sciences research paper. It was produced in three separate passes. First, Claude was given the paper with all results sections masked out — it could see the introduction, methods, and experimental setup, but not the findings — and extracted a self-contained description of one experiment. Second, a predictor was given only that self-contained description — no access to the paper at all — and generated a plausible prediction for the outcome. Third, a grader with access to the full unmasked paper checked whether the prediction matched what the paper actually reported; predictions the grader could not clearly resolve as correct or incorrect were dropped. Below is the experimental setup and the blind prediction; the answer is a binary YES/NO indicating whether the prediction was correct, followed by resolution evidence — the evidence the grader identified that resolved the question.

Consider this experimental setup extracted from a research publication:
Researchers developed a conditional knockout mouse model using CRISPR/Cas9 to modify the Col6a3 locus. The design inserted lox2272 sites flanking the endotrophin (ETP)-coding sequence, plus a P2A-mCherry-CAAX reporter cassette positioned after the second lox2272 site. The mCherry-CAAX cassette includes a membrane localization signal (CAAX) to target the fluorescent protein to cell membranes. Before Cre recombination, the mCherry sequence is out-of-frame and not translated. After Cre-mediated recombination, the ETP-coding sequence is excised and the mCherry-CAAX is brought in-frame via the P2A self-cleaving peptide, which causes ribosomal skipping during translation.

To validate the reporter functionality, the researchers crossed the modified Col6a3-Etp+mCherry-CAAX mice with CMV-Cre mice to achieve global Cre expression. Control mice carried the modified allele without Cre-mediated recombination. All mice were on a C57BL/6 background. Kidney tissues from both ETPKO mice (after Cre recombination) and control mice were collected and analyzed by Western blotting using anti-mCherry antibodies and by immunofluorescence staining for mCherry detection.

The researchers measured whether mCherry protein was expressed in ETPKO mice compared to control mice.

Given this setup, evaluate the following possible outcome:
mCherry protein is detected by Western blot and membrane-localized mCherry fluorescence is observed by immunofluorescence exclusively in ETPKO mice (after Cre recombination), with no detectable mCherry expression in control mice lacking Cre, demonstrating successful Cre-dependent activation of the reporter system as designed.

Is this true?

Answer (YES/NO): YES